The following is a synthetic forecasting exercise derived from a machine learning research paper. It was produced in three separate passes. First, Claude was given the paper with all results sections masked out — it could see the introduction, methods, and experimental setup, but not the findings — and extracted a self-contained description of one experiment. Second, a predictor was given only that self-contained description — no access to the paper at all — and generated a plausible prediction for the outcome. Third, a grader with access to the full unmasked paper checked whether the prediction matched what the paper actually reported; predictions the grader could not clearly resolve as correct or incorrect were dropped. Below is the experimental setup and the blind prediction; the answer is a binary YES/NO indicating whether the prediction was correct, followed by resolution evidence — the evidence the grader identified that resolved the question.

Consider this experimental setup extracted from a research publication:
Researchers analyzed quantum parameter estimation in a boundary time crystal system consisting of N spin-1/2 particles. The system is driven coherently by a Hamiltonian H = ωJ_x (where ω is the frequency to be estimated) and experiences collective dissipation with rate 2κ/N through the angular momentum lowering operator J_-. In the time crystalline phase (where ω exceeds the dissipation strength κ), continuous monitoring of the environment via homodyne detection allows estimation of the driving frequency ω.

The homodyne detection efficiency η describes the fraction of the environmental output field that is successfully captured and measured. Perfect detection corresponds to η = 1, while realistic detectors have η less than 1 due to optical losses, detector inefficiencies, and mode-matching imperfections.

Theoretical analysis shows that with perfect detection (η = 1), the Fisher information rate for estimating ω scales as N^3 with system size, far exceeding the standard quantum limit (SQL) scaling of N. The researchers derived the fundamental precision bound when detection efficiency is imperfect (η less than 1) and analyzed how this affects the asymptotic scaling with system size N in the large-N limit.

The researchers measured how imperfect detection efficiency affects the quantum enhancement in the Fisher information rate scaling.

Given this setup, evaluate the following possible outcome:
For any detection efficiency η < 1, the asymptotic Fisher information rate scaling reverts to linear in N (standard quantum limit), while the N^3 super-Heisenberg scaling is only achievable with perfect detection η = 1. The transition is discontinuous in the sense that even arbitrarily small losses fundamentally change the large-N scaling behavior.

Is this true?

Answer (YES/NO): YES